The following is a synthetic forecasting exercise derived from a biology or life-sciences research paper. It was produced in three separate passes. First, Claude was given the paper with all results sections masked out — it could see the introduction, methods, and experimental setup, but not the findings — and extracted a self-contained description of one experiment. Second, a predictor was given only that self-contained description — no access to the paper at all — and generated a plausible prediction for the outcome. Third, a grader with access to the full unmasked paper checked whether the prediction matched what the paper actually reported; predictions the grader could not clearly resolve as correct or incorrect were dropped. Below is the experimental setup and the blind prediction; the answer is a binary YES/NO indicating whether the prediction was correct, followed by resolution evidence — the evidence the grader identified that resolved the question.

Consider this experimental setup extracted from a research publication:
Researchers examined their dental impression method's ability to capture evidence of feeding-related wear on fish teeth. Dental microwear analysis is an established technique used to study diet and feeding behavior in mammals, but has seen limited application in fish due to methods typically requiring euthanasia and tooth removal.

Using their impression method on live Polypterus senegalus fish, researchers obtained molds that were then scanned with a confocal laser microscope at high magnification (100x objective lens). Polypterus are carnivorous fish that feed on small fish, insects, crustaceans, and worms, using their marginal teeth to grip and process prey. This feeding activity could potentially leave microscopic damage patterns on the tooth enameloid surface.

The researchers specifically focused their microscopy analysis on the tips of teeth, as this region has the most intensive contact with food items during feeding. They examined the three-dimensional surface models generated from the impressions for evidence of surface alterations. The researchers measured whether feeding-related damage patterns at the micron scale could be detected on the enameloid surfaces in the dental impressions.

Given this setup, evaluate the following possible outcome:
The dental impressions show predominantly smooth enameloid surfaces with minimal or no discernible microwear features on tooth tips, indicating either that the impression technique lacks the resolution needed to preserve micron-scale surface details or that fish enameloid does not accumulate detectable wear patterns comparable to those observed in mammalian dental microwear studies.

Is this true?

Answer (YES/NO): NO